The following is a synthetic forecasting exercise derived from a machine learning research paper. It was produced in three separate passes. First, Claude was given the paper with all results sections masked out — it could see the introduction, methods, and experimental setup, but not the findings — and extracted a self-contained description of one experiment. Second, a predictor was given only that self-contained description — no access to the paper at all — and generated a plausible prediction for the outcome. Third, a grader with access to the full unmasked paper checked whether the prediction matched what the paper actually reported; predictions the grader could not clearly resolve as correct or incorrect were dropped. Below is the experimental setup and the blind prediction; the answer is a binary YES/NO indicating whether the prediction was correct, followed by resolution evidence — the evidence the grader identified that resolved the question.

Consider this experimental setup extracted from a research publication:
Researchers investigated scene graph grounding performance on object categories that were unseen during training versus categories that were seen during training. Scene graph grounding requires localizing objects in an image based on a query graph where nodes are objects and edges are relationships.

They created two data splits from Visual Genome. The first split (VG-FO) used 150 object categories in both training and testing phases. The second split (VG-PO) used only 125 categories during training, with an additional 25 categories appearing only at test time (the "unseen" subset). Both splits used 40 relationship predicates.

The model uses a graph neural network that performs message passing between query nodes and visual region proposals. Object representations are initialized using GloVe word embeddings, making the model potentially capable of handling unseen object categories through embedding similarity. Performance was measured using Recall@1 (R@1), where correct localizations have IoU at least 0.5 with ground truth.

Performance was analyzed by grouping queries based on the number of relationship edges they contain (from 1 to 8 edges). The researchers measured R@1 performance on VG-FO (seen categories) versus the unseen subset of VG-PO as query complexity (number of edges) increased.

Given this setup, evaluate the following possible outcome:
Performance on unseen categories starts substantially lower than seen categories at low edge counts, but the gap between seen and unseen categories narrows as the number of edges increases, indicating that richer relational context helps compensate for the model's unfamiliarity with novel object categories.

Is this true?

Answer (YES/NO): YES